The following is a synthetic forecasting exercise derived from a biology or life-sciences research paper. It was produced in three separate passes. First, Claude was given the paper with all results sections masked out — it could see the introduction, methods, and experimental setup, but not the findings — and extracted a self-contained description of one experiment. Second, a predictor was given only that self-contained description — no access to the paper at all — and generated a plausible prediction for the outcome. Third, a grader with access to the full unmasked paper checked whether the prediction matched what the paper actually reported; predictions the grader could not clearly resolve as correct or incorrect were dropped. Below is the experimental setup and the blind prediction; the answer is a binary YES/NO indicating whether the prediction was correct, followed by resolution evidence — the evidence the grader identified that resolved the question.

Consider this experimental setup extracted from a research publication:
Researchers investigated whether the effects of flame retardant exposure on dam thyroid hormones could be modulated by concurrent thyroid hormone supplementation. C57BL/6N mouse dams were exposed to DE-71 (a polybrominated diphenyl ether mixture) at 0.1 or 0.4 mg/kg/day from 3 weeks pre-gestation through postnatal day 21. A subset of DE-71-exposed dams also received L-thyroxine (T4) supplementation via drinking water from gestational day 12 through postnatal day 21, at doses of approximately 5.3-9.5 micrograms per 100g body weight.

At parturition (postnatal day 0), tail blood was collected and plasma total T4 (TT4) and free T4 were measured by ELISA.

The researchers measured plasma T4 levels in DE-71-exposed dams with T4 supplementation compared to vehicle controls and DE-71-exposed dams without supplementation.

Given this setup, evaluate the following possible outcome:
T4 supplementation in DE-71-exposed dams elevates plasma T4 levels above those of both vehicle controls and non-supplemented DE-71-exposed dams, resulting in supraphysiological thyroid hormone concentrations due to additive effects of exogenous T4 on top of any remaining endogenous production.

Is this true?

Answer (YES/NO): NO